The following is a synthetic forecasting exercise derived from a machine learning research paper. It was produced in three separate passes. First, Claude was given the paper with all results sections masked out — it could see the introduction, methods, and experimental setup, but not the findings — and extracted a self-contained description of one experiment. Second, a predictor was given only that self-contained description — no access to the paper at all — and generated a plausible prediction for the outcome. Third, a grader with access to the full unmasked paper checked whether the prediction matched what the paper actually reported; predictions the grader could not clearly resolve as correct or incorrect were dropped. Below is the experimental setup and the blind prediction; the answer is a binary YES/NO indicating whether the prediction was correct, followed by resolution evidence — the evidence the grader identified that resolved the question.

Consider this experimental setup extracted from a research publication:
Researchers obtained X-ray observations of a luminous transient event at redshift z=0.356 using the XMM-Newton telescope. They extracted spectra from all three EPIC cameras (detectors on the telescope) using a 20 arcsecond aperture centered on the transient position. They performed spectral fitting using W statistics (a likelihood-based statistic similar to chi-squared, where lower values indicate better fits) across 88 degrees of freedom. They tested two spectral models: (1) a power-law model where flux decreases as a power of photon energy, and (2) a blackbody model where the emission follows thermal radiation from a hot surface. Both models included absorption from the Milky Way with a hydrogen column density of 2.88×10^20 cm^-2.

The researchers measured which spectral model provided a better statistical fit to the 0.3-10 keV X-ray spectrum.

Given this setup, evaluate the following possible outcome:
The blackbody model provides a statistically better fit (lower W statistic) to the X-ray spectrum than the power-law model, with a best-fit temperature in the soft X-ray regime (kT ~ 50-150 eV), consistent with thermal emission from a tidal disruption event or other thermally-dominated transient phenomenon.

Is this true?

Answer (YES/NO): NO